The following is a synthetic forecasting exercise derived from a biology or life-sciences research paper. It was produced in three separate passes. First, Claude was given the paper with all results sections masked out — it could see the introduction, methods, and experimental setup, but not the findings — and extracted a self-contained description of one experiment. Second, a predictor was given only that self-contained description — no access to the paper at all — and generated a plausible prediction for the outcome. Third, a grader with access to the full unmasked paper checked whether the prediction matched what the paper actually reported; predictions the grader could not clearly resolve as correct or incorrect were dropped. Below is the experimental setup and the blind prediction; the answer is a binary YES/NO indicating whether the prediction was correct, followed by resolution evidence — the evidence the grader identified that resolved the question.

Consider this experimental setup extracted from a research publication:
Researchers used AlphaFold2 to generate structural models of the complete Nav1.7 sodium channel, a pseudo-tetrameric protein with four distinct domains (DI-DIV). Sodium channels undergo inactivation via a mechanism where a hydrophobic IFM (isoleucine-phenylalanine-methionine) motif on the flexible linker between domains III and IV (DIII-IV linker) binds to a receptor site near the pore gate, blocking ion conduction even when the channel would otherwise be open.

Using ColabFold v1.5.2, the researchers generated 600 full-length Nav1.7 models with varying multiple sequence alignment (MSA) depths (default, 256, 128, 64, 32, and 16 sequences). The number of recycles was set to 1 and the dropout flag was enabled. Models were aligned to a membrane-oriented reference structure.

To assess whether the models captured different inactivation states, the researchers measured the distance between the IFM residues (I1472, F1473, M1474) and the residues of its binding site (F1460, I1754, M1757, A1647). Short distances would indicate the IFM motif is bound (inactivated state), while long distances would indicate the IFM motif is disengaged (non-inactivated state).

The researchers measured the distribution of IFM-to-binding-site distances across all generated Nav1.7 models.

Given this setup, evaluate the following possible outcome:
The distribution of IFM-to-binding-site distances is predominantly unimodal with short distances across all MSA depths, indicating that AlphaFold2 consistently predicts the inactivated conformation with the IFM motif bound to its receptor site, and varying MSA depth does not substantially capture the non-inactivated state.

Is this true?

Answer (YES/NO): NO